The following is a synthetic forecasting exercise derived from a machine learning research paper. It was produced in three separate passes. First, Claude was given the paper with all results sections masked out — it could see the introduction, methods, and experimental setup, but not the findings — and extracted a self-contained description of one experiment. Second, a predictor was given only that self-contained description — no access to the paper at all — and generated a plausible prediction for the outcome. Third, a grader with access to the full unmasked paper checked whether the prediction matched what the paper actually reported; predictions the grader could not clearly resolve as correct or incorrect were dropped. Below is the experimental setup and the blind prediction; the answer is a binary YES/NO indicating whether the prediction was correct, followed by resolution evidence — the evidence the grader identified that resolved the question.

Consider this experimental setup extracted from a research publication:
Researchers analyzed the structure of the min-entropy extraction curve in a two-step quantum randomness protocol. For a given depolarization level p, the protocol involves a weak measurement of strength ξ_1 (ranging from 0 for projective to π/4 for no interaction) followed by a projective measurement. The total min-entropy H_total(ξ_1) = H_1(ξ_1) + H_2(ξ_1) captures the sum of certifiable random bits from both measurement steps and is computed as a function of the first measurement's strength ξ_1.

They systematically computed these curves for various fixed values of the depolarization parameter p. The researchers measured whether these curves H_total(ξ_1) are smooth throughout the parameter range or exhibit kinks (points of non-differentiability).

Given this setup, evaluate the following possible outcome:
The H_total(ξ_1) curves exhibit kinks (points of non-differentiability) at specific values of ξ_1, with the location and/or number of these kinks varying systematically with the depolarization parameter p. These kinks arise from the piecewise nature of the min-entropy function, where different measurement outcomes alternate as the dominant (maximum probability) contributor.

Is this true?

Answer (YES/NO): NO